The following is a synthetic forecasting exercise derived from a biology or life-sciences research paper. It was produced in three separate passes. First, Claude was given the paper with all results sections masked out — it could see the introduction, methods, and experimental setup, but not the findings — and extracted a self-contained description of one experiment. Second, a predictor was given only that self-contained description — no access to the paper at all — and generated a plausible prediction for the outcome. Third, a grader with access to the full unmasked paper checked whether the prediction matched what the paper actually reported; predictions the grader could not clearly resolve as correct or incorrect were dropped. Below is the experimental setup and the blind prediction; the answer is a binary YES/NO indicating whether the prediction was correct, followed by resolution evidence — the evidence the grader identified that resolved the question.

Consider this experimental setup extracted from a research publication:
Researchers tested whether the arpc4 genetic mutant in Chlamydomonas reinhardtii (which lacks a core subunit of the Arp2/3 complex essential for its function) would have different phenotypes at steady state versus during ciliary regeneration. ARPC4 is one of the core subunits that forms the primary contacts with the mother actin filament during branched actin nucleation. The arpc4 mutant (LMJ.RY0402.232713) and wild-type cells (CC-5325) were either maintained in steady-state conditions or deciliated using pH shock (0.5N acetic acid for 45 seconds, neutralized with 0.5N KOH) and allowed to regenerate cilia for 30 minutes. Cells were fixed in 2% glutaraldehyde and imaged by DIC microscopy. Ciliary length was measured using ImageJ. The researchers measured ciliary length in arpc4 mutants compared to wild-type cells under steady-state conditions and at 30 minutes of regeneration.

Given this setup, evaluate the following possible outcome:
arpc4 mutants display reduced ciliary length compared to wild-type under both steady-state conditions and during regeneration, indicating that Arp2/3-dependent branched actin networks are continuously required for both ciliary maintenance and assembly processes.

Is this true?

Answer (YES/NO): YES